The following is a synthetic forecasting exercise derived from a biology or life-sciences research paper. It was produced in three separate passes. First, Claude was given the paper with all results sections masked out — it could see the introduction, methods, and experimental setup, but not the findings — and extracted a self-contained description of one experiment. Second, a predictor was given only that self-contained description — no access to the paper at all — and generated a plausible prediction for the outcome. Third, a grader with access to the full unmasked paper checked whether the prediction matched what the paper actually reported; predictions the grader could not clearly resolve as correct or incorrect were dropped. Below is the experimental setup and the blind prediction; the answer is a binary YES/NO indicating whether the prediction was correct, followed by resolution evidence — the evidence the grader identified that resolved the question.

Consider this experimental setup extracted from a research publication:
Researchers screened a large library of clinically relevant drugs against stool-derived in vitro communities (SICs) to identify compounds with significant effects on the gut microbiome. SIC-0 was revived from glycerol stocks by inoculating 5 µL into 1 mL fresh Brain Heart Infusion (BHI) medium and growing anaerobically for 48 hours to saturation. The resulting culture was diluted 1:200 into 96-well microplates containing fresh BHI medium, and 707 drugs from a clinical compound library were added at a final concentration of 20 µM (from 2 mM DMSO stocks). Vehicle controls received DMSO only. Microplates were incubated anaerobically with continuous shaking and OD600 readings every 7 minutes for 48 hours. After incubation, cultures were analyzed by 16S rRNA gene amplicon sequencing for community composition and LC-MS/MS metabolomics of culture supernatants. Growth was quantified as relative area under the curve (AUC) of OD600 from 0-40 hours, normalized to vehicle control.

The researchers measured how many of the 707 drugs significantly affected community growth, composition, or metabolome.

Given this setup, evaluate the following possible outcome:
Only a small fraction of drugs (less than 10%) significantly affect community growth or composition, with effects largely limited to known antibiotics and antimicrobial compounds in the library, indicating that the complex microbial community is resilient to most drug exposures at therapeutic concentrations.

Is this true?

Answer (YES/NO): NO